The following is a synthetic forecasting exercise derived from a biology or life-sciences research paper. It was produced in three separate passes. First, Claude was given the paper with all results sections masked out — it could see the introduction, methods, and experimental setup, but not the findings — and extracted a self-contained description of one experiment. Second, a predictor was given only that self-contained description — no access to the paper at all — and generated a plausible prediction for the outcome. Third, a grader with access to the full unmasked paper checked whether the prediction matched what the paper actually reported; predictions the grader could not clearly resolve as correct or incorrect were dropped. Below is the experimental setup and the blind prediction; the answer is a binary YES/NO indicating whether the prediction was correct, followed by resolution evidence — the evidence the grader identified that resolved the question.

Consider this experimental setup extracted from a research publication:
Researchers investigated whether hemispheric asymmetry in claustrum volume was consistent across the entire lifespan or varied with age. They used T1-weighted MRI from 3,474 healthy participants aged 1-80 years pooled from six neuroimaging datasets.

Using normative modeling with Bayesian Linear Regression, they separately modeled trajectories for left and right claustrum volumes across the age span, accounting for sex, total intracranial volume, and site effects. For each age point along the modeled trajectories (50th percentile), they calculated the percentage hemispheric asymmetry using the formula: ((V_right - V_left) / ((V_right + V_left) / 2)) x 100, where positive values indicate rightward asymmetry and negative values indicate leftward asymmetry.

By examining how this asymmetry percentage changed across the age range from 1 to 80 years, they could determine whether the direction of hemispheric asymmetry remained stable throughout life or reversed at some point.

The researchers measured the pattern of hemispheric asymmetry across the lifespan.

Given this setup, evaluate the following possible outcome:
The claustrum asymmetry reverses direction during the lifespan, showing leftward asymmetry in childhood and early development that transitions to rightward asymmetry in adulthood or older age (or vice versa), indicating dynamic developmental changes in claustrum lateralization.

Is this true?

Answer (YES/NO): NO